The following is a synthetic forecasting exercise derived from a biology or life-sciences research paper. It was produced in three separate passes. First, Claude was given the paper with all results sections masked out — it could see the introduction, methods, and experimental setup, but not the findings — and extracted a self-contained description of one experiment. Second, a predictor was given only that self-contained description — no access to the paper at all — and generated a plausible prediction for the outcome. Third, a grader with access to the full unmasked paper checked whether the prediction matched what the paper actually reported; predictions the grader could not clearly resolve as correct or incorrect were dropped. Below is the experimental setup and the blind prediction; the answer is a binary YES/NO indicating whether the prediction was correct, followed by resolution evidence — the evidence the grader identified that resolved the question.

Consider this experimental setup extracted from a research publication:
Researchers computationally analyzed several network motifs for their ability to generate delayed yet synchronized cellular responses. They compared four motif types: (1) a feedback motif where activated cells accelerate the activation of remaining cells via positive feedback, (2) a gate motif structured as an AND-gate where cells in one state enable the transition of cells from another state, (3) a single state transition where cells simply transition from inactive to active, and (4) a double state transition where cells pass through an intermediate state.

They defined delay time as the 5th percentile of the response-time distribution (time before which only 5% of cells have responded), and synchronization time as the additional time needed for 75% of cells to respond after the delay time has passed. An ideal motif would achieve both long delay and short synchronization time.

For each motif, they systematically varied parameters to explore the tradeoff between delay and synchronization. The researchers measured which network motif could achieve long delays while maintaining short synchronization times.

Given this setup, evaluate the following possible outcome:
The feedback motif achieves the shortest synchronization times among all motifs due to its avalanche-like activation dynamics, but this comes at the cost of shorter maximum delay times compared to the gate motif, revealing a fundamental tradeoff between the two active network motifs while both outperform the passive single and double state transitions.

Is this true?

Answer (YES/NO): NO